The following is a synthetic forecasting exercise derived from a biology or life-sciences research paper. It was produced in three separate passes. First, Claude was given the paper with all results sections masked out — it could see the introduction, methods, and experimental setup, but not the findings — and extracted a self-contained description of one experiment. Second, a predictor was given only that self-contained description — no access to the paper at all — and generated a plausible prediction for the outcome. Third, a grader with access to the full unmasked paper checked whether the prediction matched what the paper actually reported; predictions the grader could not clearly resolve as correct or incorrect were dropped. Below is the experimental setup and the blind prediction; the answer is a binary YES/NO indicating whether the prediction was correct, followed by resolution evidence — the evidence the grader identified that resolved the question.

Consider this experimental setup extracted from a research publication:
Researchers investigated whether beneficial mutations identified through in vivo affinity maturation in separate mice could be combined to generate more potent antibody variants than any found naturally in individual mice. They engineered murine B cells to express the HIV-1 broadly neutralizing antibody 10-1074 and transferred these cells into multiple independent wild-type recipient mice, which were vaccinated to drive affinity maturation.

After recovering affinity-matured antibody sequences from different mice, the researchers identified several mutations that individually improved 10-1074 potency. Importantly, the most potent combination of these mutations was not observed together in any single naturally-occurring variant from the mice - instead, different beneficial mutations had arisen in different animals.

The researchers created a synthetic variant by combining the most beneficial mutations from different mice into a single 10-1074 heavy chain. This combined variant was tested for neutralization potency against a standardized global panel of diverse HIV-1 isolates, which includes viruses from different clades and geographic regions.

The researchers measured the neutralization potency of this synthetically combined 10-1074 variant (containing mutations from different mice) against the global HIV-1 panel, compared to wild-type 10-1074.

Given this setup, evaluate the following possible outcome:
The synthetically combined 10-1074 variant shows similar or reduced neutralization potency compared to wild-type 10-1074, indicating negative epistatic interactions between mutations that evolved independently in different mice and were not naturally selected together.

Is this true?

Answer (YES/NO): NO